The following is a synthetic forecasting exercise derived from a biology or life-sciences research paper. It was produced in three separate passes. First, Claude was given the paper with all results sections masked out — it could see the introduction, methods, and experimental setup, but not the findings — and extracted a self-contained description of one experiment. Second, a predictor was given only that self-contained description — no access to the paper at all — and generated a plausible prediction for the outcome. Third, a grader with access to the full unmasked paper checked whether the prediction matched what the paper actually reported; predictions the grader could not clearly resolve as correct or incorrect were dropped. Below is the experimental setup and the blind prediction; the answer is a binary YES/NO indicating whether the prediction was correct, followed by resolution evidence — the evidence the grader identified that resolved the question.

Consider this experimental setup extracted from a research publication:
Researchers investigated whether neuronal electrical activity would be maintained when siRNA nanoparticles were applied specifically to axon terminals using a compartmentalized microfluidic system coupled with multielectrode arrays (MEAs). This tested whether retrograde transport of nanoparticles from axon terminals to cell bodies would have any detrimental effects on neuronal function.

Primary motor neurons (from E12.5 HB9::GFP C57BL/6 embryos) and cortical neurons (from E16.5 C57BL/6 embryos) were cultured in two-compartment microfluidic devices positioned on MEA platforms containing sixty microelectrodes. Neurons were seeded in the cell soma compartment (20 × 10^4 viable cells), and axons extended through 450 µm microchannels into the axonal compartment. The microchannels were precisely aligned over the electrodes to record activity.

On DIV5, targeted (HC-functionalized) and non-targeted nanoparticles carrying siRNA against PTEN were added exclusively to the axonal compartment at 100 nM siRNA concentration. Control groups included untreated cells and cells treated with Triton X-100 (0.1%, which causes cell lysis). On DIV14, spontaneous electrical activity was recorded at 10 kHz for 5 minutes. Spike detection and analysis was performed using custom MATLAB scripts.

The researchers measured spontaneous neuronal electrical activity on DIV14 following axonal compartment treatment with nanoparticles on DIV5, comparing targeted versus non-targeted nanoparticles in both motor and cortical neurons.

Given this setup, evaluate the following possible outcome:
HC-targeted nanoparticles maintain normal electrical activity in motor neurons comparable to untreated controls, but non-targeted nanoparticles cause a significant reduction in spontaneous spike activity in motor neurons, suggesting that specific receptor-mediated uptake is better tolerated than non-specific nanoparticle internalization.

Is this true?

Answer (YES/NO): NO